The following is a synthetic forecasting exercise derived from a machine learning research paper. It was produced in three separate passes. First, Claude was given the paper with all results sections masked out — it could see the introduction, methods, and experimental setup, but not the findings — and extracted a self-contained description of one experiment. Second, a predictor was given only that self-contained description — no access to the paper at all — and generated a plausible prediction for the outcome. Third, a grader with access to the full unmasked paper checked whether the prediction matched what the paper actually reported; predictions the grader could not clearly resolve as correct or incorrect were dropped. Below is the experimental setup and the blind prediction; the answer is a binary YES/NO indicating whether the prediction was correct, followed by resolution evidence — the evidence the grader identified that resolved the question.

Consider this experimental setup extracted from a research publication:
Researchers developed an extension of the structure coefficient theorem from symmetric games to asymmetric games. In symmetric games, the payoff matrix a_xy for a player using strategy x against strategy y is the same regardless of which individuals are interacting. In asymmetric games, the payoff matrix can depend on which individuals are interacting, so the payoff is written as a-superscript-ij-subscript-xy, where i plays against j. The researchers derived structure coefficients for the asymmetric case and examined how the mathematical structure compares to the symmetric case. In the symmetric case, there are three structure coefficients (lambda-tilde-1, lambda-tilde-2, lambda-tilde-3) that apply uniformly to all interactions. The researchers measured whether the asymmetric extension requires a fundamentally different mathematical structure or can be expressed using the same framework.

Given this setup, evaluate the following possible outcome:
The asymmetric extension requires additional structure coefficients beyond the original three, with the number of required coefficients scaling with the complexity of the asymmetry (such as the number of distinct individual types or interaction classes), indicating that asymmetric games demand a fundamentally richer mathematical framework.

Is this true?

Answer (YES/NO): NO